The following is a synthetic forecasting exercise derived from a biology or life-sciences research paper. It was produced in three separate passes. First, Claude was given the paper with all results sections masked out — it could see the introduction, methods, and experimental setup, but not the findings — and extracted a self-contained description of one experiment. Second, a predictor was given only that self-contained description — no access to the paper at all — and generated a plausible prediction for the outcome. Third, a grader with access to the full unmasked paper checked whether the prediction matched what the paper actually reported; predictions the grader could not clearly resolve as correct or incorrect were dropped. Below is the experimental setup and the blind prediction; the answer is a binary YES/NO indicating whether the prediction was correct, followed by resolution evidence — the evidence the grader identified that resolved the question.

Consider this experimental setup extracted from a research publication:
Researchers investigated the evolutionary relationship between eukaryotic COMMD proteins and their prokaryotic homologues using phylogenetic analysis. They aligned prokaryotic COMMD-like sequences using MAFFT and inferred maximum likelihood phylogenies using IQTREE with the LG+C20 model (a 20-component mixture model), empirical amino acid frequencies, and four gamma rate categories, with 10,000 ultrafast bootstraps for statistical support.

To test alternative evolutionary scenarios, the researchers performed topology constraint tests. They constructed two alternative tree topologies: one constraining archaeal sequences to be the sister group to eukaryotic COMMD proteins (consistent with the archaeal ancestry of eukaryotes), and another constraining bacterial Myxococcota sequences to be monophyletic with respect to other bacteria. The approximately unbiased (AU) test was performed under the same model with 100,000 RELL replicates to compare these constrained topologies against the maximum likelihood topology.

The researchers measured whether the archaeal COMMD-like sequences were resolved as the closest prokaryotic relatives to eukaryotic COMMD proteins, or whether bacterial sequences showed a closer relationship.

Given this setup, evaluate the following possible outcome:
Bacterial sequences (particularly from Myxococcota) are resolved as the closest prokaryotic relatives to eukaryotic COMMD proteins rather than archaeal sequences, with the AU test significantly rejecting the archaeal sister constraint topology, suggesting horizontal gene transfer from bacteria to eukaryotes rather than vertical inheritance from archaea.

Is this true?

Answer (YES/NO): NO